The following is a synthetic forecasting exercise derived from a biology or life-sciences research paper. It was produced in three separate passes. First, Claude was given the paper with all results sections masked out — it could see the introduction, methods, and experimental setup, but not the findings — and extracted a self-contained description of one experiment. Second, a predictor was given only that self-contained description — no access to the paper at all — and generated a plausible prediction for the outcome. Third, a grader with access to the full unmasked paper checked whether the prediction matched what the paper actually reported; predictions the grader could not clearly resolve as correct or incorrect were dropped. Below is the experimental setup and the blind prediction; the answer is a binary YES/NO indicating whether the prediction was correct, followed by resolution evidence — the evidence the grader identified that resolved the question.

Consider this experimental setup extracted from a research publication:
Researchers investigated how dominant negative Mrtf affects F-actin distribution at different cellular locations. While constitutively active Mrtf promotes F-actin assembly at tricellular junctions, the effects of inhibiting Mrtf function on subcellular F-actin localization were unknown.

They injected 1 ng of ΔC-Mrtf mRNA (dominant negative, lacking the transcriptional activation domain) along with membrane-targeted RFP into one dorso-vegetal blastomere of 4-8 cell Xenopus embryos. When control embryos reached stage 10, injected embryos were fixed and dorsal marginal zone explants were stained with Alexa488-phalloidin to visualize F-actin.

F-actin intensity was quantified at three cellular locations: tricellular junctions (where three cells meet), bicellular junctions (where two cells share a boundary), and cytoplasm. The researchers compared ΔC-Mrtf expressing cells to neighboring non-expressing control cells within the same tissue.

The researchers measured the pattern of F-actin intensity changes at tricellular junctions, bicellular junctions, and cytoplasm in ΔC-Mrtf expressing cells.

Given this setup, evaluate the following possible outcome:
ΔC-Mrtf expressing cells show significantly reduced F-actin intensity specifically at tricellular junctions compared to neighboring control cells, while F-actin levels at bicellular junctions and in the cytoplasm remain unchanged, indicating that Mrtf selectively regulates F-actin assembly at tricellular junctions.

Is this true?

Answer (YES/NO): NO